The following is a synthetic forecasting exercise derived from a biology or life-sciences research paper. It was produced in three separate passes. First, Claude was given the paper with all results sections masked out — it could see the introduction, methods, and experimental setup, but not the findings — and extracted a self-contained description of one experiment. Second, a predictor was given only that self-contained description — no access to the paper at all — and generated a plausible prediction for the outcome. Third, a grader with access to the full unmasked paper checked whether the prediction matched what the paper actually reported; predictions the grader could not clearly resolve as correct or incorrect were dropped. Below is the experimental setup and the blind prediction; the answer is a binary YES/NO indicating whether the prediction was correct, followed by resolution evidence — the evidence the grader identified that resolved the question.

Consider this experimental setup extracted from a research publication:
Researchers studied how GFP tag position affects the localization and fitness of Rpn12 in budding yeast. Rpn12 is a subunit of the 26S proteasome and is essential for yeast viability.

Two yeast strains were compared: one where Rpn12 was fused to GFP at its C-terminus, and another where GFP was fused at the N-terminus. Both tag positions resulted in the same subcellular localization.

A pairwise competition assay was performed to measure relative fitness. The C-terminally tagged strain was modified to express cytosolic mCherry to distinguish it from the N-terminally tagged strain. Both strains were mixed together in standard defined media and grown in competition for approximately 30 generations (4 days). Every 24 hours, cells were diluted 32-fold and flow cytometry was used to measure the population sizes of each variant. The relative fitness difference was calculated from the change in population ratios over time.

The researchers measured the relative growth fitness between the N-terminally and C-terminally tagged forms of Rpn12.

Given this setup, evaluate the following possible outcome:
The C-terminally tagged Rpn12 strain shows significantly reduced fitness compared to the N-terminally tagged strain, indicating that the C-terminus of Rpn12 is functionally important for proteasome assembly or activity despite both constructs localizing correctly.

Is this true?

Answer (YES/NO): NO